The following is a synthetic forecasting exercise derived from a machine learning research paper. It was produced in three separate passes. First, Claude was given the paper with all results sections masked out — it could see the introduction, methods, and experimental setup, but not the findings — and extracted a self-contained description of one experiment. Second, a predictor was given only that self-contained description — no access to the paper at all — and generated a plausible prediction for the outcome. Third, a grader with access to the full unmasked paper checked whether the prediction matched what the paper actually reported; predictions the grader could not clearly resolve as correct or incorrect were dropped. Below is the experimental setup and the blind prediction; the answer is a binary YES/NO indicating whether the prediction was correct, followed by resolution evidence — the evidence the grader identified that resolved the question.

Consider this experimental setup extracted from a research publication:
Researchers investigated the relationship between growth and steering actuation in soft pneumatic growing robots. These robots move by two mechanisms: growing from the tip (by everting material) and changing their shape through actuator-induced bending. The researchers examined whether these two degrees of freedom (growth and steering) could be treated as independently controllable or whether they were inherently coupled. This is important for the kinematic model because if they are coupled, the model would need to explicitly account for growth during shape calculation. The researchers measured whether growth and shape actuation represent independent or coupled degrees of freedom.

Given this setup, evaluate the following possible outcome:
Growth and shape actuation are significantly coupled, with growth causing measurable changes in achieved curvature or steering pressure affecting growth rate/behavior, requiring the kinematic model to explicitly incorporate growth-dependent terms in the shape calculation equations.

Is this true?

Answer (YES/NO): NO